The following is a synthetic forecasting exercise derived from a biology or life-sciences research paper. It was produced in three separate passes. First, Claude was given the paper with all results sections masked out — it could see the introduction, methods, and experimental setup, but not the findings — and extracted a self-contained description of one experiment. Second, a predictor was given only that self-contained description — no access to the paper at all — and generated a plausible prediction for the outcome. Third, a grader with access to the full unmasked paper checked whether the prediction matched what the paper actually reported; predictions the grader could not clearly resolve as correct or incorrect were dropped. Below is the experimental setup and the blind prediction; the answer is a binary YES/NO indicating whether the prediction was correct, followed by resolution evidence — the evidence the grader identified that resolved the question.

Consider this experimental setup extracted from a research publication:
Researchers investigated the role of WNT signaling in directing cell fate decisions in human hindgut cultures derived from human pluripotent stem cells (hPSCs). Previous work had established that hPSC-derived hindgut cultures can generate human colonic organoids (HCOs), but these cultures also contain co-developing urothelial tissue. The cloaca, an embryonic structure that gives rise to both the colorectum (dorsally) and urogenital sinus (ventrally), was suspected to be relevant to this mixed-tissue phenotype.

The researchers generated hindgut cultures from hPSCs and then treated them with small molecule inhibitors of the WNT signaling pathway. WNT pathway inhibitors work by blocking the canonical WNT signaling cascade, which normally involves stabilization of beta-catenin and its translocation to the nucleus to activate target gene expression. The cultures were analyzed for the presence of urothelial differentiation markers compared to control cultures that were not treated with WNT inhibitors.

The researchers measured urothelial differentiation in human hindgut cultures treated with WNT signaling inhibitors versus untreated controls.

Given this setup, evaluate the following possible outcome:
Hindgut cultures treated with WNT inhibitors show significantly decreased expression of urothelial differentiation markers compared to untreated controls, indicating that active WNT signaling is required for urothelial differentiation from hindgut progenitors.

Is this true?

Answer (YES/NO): YES